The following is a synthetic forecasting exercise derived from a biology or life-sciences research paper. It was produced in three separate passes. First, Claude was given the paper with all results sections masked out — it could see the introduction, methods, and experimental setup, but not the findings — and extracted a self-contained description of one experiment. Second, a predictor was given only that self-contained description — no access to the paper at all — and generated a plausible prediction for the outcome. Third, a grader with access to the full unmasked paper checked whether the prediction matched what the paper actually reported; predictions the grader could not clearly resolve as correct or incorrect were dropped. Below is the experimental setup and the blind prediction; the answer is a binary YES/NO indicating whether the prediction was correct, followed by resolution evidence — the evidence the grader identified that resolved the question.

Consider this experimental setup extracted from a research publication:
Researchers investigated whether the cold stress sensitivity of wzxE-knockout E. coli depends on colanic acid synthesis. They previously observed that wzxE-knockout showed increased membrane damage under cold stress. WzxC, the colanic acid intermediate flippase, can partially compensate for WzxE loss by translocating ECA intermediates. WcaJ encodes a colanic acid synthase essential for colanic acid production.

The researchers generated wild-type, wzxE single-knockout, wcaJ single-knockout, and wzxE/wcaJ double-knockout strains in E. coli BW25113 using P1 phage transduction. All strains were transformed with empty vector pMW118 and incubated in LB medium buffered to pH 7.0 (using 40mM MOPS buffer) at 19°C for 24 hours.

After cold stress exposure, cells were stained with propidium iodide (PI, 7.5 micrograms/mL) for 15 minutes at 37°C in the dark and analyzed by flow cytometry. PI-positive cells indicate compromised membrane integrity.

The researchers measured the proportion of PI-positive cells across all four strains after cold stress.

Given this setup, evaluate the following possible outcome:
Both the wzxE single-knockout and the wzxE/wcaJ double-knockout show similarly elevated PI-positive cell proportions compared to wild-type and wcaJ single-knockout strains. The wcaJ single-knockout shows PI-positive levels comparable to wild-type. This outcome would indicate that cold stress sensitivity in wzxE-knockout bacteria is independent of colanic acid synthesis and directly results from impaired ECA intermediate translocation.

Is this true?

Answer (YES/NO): NO